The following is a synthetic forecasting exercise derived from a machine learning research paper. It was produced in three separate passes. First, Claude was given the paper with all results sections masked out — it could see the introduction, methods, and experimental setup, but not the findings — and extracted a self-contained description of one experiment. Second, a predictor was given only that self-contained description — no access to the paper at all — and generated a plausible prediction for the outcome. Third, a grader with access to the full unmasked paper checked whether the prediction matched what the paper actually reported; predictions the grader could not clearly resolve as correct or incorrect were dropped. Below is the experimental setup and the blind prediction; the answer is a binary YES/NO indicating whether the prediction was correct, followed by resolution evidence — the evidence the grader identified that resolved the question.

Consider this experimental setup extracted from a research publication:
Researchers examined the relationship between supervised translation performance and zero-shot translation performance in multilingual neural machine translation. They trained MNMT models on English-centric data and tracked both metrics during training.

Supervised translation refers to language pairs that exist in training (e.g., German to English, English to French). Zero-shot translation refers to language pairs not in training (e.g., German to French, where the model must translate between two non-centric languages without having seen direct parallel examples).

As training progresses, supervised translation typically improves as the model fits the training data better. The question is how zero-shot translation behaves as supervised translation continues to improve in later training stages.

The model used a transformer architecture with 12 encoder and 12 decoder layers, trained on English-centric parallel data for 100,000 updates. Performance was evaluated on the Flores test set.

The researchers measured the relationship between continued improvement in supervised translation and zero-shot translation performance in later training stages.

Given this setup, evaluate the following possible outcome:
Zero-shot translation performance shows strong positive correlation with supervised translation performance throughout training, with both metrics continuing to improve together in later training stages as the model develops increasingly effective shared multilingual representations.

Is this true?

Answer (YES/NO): NO